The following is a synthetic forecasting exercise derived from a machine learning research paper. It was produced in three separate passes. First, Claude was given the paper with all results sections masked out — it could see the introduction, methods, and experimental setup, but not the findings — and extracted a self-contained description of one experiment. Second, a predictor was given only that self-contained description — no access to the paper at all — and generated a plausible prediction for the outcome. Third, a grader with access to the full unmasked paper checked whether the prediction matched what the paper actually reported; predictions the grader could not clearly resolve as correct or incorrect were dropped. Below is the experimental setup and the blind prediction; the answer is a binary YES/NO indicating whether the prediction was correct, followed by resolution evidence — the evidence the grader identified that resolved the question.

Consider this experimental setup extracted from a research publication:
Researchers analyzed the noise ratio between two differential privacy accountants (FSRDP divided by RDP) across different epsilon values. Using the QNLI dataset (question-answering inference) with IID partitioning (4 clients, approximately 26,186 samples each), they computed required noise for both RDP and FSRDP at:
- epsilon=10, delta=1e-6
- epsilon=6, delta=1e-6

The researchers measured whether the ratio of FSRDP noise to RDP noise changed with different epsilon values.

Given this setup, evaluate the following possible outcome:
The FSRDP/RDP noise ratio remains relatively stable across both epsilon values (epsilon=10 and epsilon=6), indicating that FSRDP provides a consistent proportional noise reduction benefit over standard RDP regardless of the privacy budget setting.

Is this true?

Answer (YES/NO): NO